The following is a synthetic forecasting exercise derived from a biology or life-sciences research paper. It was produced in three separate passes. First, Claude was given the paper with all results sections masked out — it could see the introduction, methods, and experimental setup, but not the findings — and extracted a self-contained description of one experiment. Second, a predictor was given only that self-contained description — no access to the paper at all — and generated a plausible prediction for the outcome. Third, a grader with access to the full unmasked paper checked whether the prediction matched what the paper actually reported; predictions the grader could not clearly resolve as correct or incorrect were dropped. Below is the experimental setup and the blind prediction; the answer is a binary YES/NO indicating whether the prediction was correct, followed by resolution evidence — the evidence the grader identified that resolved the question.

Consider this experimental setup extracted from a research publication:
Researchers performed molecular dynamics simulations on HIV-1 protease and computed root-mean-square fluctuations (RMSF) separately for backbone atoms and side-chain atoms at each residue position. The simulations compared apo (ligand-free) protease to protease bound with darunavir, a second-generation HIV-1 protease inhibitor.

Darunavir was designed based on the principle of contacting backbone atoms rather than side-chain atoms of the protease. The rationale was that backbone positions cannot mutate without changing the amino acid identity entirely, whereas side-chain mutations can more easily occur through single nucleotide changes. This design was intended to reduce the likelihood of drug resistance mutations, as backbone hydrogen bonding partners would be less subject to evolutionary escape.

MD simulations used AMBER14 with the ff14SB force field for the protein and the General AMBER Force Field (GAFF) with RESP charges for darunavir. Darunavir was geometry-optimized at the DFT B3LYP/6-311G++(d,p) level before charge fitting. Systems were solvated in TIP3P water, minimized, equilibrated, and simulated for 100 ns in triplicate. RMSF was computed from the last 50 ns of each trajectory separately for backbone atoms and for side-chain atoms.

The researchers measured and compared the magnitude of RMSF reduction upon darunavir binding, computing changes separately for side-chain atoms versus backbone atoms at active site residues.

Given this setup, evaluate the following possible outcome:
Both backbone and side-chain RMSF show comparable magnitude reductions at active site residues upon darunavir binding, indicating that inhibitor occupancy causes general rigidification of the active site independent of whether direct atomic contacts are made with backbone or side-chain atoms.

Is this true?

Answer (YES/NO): NO